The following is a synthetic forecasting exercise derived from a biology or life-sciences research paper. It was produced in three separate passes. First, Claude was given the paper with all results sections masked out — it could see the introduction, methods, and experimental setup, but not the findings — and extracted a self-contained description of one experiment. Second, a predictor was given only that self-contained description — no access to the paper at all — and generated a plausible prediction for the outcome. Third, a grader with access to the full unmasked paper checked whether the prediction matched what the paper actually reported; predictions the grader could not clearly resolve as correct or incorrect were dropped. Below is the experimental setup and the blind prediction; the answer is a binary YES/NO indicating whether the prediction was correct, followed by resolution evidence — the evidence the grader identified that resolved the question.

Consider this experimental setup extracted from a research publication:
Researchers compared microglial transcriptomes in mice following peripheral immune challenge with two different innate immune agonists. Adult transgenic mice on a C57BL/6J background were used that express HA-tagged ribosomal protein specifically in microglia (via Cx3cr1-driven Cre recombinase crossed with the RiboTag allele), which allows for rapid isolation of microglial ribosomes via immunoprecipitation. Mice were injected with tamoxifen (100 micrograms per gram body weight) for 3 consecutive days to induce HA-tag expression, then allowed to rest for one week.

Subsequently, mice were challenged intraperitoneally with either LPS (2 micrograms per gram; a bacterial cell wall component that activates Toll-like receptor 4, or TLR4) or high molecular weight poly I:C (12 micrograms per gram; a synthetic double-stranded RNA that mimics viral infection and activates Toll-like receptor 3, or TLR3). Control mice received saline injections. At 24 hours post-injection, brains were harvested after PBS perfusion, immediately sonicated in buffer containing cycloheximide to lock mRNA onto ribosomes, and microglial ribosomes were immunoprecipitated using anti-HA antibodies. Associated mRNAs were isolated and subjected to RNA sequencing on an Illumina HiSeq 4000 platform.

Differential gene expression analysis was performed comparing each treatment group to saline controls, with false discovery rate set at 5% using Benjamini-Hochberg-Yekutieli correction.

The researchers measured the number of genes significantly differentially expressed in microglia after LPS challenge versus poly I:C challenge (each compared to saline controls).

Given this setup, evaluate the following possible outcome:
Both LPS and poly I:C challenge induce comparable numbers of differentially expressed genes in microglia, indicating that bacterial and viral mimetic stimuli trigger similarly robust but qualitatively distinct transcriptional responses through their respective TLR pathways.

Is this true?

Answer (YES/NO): NO